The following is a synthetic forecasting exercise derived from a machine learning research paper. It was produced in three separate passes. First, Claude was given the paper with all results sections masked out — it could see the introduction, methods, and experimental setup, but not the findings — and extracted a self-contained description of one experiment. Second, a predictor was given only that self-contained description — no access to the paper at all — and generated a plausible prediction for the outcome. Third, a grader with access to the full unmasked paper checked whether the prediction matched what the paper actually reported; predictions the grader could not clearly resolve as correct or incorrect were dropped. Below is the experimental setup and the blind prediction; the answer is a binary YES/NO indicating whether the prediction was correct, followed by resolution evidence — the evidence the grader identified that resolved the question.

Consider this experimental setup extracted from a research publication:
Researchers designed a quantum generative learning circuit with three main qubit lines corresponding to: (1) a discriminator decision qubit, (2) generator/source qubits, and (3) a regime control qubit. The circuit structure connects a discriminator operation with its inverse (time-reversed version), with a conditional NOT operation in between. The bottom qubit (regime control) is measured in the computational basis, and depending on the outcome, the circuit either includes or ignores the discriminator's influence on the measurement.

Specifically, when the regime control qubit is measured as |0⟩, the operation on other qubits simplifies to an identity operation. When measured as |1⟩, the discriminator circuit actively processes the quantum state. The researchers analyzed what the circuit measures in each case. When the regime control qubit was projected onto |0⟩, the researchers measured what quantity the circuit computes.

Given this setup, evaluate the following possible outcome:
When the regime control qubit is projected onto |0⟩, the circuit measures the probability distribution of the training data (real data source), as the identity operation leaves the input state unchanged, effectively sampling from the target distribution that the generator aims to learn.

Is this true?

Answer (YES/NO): NO